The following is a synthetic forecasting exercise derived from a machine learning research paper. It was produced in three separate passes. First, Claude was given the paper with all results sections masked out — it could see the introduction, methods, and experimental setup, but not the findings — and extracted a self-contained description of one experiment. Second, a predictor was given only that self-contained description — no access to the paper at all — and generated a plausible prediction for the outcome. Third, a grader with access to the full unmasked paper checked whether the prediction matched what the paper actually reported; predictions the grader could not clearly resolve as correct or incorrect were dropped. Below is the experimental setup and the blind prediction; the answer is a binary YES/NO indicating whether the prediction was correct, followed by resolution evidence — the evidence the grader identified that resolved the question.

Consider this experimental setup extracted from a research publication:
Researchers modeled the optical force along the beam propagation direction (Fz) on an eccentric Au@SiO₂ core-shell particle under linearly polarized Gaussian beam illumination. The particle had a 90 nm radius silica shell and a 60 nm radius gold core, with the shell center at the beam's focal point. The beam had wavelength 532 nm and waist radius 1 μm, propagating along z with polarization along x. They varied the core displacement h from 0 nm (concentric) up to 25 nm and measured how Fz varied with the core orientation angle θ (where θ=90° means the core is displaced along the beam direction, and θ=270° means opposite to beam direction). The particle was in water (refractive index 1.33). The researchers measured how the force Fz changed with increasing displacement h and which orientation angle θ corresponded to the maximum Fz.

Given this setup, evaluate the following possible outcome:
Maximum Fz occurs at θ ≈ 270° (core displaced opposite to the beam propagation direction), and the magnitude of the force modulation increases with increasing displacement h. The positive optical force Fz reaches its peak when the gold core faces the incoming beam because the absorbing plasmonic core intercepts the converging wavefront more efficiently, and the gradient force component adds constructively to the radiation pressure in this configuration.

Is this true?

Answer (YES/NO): NO